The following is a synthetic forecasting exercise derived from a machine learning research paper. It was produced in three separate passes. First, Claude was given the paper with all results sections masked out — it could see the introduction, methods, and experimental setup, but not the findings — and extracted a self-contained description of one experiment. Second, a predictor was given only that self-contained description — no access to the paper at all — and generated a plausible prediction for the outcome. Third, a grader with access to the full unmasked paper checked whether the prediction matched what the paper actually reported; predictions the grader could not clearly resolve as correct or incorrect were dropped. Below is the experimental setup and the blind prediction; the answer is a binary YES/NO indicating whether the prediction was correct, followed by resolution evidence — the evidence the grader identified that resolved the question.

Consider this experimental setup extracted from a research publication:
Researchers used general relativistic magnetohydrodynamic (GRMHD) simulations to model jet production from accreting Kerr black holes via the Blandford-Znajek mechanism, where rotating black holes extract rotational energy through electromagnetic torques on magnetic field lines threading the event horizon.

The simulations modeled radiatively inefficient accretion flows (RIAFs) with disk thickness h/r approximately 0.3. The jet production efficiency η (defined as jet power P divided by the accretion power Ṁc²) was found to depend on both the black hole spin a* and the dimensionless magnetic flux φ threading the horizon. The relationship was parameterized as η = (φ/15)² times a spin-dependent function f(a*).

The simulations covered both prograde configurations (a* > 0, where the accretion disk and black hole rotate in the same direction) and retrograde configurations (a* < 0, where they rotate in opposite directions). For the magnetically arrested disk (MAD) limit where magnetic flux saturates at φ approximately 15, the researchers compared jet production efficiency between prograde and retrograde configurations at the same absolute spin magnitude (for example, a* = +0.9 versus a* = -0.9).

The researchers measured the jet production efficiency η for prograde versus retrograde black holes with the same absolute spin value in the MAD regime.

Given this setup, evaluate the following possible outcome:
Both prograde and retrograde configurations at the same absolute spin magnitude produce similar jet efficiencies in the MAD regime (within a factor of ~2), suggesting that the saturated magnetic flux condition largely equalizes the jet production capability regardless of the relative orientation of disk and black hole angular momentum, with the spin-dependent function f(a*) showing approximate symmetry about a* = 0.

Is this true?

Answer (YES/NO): NO